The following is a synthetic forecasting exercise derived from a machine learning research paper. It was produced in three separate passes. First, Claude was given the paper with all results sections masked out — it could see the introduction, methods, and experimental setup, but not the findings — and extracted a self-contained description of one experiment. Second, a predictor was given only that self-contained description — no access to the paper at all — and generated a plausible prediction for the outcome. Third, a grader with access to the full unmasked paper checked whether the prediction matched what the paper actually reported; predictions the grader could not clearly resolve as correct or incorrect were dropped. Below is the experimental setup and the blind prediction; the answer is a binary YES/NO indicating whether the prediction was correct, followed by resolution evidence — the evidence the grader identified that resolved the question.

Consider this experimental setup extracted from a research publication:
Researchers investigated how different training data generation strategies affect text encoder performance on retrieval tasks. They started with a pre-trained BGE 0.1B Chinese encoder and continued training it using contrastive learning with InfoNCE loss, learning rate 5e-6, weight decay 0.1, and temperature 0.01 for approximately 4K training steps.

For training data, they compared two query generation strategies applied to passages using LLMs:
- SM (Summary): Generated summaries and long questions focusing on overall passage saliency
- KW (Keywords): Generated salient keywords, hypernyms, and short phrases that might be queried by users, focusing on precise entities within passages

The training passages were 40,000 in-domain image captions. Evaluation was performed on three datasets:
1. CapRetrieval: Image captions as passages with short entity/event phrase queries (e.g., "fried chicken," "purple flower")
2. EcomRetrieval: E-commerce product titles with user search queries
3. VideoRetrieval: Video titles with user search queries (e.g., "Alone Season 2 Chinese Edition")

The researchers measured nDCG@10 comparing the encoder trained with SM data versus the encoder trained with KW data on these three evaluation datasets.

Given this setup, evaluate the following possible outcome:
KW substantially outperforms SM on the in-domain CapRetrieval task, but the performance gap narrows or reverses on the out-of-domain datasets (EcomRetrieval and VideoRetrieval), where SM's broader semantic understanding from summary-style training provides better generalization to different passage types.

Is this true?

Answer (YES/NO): YES